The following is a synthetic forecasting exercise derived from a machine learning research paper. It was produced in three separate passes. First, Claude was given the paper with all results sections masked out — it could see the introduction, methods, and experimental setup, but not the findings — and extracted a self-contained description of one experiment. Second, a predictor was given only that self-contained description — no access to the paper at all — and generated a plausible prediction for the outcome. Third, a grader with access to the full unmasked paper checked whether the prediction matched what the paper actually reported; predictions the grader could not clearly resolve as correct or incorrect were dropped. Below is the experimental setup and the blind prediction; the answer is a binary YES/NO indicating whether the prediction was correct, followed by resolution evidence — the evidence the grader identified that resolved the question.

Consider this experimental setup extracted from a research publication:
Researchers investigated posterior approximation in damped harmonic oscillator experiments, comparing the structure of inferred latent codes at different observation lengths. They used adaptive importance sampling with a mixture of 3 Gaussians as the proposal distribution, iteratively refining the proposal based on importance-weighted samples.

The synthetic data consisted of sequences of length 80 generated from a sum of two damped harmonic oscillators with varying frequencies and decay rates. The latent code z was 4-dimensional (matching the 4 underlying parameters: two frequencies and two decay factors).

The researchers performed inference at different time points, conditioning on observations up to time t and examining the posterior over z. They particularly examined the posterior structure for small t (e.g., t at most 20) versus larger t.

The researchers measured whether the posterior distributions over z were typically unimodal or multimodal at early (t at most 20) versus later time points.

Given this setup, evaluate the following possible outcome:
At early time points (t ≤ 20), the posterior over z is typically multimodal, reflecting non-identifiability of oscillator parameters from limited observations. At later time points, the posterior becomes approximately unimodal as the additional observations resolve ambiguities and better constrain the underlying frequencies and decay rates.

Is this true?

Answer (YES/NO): YES